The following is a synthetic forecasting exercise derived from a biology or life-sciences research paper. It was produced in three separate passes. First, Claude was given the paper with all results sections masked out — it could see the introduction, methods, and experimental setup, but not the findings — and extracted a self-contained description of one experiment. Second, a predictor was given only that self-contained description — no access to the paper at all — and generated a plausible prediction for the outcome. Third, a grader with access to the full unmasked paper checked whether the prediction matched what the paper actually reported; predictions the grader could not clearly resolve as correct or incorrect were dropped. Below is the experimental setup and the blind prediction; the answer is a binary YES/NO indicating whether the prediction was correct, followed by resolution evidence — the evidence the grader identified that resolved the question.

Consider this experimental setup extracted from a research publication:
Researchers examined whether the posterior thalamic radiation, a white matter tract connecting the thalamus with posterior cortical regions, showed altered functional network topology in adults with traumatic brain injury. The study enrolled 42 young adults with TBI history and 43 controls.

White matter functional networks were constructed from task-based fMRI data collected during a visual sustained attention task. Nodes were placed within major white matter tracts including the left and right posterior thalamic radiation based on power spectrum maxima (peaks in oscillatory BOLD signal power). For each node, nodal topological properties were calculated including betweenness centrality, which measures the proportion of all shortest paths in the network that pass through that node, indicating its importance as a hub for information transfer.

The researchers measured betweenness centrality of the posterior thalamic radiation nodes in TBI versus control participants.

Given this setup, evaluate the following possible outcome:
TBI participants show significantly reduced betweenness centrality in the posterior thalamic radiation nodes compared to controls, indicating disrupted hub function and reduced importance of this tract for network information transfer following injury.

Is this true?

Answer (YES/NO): NO